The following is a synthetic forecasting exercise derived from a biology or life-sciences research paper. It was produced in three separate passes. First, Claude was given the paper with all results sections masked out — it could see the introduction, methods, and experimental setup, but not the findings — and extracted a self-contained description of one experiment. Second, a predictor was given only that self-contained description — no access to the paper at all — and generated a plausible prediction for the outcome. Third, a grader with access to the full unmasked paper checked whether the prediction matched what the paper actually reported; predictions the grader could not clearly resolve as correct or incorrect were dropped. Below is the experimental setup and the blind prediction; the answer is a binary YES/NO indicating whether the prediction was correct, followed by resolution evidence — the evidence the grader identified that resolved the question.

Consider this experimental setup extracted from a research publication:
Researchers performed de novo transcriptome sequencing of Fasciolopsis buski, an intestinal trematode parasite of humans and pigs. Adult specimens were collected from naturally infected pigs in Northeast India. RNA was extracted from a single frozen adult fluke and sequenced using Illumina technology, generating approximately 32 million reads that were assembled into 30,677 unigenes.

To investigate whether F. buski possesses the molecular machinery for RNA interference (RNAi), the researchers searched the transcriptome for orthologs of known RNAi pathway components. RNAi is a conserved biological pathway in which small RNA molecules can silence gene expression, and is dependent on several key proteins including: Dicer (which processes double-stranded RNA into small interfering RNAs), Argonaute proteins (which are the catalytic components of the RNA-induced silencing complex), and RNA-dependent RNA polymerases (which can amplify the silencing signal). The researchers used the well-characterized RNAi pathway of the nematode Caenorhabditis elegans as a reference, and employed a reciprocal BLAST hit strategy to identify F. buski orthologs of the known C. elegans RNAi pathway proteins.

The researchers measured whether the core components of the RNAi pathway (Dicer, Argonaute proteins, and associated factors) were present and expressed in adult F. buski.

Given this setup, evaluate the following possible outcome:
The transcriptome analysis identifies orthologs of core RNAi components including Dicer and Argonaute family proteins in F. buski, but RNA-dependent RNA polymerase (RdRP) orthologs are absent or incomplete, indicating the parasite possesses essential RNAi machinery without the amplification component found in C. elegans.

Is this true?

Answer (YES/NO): NO